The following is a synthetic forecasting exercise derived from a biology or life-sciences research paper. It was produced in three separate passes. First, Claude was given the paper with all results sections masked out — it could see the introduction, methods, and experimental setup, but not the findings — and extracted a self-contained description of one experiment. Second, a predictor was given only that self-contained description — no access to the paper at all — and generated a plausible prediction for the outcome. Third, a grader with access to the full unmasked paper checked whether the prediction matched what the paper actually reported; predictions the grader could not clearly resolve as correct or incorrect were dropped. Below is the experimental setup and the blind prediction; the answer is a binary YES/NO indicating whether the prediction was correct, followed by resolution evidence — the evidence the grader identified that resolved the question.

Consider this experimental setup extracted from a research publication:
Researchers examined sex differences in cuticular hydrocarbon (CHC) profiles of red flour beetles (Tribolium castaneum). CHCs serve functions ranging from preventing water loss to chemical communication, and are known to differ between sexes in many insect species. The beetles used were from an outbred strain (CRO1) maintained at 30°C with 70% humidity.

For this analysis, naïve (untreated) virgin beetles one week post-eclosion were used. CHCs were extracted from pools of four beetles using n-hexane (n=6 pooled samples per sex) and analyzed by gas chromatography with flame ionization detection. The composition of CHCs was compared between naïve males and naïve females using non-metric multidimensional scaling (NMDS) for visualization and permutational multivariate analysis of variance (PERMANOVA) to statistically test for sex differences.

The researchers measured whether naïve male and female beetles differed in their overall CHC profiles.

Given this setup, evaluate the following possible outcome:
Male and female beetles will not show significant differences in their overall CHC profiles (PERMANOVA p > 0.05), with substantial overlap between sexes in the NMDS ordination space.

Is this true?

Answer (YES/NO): NO